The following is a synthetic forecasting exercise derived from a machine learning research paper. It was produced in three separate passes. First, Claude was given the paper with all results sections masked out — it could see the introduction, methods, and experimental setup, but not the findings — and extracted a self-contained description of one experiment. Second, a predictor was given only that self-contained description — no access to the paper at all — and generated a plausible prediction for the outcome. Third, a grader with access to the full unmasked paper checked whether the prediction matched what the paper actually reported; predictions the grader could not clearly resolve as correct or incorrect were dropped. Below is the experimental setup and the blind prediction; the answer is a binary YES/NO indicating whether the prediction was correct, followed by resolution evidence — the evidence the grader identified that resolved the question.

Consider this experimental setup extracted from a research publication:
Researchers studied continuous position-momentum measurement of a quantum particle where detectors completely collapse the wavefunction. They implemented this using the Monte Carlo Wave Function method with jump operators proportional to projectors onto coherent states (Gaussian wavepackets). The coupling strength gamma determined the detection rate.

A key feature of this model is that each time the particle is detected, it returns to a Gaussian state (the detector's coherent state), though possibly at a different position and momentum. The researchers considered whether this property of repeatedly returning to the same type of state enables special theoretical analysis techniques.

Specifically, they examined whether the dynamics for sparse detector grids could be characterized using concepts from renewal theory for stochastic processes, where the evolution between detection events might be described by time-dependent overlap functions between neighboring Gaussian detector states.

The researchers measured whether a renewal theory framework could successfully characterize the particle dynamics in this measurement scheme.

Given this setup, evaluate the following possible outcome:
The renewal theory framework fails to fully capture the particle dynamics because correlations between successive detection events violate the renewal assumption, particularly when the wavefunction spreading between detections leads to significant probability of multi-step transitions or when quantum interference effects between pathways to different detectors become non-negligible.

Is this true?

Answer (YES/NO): NO